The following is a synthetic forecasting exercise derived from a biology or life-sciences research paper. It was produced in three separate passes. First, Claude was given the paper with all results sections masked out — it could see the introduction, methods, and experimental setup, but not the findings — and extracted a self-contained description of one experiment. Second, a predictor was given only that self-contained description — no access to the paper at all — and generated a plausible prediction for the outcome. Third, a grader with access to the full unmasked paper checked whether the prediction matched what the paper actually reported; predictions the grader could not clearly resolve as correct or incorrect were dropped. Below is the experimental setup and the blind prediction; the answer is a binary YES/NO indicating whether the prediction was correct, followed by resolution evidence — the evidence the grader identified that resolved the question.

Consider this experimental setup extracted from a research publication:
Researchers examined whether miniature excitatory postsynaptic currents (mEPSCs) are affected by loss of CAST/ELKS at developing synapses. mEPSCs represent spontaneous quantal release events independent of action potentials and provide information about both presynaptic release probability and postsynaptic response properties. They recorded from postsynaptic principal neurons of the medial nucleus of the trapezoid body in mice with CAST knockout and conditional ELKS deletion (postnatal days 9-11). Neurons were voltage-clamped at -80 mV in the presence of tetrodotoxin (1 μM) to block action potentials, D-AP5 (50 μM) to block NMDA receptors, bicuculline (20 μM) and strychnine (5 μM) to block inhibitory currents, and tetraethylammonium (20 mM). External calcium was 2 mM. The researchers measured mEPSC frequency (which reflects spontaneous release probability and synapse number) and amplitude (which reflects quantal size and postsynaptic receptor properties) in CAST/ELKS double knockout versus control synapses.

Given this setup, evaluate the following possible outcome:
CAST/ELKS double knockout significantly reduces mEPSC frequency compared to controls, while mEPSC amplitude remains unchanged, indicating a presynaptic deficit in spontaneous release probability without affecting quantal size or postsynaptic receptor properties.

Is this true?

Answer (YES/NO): NO